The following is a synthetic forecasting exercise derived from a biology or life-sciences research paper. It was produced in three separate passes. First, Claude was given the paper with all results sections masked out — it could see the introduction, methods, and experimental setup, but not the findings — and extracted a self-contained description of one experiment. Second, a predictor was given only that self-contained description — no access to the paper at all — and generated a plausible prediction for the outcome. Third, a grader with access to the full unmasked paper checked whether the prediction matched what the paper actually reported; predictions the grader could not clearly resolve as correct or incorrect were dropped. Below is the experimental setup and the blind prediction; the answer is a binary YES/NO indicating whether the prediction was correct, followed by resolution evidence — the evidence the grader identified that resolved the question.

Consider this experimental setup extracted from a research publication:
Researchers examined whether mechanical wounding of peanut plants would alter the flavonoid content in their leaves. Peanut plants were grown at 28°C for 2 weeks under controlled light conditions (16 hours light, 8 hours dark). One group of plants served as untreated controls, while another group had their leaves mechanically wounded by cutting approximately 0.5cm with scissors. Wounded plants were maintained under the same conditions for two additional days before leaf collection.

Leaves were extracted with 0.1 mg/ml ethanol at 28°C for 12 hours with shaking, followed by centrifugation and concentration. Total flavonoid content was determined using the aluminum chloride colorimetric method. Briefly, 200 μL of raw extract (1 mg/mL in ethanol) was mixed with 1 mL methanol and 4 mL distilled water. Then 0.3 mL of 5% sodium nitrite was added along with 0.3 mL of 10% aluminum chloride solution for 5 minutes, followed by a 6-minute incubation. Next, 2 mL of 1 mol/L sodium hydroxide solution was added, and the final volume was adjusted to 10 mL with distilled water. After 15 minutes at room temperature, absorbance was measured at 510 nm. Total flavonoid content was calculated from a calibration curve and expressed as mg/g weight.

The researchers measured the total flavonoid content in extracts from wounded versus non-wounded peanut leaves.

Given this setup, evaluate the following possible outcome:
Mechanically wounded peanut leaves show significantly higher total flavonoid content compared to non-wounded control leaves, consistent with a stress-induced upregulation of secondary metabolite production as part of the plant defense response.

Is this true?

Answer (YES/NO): YES